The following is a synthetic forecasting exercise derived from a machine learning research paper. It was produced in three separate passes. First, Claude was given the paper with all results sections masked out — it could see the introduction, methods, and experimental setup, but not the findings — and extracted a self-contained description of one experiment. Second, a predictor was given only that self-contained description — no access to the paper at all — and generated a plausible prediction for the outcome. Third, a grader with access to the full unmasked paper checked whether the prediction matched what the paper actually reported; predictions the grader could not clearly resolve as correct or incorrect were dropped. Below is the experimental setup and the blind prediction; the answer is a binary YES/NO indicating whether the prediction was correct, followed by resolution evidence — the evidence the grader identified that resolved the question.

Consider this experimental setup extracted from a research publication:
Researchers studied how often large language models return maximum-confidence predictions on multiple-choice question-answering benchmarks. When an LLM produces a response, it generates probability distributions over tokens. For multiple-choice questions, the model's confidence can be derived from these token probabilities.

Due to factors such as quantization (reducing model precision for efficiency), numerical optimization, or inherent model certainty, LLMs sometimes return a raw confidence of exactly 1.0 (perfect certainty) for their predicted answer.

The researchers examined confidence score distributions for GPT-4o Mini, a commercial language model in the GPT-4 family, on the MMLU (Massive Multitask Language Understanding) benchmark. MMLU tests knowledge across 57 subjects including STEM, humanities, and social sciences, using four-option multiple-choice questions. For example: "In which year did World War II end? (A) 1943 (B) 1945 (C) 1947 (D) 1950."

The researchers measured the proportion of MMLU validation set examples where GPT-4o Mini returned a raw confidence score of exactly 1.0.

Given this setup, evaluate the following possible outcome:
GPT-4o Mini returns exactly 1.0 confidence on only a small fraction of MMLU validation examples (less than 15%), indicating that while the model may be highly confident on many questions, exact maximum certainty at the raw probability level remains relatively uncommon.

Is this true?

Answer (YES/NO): NO